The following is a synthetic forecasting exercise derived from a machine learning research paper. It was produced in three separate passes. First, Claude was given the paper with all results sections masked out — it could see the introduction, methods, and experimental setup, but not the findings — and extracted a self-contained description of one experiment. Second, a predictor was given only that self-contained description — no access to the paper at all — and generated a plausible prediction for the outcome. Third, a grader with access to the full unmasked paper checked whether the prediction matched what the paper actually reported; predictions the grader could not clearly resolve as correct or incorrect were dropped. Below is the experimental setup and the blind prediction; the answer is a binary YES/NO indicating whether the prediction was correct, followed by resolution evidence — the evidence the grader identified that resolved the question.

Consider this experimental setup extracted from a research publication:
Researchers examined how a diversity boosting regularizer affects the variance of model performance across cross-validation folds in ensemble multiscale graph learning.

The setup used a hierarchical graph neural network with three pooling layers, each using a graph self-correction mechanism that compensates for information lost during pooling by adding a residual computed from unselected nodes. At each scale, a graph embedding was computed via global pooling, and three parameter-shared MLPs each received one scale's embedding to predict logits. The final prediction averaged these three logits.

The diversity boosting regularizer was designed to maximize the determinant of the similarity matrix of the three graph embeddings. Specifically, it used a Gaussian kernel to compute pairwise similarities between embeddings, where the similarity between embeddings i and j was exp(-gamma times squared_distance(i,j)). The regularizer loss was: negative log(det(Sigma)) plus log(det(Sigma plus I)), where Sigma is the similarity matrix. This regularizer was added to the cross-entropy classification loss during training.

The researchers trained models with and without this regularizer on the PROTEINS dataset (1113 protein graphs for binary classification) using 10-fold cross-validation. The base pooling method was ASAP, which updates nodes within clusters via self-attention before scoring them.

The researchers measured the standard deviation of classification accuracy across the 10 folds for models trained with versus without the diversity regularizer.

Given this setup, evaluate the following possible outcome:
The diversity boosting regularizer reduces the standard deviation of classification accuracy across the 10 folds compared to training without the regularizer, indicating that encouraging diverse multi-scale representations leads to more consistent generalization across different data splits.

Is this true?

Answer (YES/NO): YES